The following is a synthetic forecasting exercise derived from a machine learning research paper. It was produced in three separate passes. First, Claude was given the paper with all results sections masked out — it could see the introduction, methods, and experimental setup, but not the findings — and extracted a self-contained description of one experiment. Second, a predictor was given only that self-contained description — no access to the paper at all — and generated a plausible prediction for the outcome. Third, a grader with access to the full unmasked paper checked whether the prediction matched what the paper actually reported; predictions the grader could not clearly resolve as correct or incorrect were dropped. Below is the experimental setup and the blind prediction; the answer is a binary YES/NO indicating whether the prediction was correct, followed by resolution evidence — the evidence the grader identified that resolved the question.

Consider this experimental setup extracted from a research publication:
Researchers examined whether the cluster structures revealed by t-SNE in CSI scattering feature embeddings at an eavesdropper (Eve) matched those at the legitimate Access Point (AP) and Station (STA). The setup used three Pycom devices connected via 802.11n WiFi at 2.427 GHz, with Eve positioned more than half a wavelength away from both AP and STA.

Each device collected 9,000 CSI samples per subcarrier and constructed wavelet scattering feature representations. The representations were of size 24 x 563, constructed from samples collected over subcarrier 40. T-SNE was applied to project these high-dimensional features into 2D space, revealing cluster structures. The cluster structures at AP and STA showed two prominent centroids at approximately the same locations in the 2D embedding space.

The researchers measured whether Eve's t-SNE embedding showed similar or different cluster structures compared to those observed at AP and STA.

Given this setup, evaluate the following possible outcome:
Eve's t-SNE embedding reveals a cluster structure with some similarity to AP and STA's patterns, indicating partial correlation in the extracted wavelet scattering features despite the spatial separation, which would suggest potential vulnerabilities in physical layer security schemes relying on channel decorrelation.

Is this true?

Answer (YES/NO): NO